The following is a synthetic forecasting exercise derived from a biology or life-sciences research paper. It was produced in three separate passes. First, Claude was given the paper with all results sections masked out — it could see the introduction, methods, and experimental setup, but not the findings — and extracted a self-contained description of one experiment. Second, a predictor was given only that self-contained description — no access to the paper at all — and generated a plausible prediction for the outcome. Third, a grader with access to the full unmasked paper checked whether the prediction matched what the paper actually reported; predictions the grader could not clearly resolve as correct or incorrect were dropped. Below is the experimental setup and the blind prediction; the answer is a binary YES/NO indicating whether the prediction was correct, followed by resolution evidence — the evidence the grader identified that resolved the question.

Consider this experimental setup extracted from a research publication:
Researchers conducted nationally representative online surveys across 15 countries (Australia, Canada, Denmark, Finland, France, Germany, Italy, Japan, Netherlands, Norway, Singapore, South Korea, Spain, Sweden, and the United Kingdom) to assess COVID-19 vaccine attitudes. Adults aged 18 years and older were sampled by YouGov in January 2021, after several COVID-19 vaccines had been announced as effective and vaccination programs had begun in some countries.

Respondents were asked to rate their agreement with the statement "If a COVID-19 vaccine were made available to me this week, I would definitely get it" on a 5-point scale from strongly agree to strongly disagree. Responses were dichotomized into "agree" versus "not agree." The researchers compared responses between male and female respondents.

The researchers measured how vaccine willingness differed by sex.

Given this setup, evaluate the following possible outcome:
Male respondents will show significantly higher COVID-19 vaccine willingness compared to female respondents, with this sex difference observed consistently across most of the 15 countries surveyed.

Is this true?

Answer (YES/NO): YES